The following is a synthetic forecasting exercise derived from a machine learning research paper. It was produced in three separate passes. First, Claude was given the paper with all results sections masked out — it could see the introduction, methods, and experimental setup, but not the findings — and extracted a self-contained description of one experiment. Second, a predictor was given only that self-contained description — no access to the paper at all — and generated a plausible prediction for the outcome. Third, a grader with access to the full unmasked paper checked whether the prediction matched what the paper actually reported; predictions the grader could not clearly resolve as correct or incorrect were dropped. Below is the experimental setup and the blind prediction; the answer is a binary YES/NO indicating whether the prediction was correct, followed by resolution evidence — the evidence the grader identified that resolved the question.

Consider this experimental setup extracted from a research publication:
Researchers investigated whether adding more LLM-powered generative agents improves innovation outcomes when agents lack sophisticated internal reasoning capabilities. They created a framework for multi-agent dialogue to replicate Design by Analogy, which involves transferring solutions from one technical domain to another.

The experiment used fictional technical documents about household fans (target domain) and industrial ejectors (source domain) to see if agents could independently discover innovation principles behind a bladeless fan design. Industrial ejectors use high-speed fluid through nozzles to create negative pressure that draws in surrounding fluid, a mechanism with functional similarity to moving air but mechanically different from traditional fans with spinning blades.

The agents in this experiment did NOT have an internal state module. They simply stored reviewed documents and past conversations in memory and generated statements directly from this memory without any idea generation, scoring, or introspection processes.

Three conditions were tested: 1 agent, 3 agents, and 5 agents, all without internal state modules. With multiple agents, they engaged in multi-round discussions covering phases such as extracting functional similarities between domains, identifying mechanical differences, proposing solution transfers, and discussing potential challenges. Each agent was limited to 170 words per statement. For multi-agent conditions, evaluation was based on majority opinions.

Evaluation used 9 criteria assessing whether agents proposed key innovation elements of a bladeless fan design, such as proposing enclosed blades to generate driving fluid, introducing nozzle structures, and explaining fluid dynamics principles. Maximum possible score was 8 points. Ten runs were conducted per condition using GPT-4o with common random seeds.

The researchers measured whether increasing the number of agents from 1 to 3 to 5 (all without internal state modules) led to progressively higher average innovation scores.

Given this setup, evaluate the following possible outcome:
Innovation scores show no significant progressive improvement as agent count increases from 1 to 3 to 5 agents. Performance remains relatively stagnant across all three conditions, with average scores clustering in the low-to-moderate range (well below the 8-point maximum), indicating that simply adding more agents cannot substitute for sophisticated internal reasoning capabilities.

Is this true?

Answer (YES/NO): NO